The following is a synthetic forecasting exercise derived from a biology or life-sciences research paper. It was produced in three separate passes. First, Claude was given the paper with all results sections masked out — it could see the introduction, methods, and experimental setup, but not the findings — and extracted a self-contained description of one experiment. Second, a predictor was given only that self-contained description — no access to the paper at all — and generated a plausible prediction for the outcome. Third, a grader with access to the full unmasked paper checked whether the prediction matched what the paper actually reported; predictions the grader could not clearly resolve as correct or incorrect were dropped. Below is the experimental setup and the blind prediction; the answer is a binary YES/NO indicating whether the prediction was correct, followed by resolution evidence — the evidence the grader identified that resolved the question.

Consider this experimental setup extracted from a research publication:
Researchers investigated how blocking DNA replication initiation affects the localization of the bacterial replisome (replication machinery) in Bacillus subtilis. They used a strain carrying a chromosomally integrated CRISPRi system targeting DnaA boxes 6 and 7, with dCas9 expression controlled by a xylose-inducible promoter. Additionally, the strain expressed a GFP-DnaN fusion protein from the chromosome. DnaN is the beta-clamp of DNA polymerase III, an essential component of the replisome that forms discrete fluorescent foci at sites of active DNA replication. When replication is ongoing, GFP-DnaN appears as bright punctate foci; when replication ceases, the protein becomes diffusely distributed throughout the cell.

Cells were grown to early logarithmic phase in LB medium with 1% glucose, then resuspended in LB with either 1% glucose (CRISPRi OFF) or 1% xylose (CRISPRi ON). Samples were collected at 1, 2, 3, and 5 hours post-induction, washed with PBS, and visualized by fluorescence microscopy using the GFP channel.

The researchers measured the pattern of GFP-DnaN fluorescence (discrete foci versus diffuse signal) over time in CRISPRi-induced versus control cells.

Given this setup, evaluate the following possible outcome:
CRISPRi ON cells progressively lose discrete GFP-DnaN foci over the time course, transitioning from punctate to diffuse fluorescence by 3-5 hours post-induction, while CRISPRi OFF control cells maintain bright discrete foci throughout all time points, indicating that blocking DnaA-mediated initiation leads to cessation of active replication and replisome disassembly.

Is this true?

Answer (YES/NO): YES